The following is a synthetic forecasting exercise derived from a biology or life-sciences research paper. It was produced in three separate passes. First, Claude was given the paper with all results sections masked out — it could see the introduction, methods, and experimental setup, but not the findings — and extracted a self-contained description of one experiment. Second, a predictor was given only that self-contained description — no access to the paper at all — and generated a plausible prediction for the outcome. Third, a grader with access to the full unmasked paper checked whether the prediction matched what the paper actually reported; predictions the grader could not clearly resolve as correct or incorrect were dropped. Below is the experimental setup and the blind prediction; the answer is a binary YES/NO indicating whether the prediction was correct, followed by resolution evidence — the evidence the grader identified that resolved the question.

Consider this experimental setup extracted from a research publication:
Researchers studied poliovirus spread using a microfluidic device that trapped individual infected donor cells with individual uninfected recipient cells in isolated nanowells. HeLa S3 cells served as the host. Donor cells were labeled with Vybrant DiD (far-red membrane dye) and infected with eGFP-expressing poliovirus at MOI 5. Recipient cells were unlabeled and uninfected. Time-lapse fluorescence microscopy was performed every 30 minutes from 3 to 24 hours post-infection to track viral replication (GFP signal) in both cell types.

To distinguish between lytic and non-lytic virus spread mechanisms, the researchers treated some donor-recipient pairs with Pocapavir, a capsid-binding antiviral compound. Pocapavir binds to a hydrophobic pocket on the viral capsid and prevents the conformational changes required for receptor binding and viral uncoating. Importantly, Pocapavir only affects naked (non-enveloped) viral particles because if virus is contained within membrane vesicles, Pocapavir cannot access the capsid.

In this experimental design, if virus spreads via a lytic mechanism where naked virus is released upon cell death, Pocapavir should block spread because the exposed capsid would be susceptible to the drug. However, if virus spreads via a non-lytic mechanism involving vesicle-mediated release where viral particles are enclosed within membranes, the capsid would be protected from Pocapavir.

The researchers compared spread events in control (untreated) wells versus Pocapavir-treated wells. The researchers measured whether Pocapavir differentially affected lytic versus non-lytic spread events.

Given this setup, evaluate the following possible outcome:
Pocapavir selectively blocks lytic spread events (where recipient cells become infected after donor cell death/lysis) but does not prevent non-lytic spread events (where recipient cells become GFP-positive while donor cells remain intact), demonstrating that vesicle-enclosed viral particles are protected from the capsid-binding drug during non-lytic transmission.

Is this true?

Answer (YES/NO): YES